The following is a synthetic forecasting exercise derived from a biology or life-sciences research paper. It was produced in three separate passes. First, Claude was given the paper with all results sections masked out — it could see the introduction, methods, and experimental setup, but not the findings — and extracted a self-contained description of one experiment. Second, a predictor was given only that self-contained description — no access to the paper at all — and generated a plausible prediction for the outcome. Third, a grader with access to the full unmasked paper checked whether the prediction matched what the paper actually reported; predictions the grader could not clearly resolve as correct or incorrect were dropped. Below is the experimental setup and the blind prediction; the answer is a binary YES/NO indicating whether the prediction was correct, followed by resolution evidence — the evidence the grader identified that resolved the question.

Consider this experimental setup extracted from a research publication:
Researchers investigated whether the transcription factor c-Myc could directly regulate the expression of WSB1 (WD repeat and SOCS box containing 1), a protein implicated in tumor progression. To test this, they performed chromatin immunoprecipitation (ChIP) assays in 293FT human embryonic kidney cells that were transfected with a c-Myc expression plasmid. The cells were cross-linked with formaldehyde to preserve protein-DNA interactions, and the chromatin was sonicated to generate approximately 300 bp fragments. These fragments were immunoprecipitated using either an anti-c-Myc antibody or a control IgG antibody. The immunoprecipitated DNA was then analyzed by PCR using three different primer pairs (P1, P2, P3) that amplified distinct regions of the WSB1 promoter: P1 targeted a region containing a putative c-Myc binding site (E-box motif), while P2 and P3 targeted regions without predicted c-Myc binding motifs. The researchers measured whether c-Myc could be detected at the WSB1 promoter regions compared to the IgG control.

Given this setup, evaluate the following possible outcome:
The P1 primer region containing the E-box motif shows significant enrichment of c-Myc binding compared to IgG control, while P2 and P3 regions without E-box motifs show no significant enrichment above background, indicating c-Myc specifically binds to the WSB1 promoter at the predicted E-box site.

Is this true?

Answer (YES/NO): NO